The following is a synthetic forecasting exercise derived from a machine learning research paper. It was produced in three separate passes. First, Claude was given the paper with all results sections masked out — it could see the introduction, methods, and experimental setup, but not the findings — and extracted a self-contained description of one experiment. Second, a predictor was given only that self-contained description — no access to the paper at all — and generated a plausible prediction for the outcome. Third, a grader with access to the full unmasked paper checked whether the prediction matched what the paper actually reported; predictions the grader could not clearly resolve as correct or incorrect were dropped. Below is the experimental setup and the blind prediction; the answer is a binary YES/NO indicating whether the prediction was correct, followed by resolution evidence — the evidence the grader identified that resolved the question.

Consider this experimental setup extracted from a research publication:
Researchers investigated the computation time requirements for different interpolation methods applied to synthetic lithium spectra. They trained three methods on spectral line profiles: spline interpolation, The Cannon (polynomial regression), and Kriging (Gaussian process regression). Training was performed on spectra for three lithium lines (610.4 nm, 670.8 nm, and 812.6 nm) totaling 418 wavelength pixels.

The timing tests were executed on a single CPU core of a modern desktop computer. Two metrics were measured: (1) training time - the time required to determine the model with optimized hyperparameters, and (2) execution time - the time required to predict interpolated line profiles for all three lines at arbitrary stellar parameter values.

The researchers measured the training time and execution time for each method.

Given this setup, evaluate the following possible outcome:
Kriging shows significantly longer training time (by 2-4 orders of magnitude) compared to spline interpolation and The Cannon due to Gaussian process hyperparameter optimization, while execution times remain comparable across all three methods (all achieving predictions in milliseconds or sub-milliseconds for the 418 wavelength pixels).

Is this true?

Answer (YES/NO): NO